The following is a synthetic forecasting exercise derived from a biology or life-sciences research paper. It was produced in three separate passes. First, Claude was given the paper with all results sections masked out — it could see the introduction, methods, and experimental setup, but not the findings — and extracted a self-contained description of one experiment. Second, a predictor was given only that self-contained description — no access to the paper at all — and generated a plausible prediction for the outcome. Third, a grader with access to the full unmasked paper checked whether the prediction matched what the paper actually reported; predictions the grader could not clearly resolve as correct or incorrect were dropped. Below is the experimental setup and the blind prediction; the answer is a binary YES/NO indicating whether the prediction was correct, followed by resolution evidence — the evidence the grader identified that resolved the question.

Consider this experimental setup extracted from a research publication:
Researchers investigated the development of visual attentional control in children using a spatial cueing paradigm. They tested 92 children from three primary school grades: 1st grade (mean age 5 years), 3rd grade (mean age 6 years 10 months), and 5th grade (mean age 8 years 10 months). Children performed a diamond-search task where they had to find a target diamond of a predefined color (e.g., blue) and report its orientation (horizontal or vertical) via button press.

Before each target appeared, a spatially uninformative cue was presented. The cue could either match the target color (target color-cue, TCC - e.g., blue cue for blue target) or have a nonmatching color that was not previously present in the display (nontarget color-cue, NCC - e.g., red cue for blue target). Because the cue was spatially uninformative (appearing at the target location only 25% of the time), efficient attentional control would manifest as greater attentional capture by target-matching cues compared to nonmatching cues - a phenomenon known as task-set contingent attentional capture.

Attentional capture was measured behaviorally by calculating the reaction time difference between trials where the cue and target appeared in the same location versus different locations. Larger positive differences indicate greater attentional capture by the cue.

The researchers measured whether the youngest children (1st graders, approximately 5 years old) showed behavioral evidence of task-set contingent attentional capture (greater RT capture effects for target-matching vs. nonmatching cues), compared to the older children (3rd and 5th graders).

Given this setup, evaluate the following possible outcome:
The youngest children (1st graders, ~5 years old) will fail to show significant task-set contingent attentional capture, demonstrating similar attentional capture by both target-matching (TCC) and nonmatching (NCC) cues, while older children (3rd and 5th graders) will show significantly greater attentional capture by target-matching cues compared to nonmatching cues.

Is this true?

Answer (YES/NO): YES